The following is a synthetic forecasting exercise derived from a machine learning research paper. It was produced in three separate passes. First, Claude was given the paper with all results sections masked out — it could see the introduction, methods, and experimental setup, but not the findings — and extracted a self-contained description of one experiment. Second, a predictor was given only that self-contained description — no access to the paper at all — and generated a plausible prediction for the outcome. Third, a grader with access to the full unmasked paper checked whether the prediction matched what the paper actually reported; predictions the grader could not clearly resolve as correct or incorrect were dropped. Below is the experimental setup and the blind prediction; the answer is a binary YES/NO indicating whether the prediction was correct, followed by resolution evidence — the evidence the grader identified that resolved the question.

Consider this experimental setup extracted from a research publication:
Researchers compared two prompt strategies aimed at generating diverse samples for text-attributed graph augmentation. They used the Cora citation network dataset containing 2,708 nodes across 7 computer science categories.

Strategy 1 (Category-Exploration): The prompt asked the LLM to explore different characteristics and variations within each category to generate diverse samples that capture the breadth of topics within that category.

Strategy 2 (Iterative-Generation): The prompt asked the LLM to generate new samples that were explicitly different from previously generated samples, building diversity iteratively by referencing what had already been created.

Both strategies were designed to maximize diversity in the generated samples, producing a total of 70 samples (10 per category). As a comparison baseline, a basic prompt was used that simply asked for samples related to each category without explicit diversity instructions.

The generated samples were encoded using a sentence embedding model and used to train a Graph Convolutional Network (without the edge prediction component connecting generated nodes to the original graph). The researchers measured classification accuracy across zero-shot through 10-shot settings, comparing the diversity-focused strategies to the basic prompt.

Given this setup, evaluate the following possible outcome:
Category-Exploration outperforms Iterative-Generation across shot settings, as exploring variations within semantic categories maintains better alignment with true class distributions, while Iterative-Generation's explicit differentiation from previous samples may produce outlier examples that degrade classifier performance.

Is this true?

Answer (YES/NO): NO